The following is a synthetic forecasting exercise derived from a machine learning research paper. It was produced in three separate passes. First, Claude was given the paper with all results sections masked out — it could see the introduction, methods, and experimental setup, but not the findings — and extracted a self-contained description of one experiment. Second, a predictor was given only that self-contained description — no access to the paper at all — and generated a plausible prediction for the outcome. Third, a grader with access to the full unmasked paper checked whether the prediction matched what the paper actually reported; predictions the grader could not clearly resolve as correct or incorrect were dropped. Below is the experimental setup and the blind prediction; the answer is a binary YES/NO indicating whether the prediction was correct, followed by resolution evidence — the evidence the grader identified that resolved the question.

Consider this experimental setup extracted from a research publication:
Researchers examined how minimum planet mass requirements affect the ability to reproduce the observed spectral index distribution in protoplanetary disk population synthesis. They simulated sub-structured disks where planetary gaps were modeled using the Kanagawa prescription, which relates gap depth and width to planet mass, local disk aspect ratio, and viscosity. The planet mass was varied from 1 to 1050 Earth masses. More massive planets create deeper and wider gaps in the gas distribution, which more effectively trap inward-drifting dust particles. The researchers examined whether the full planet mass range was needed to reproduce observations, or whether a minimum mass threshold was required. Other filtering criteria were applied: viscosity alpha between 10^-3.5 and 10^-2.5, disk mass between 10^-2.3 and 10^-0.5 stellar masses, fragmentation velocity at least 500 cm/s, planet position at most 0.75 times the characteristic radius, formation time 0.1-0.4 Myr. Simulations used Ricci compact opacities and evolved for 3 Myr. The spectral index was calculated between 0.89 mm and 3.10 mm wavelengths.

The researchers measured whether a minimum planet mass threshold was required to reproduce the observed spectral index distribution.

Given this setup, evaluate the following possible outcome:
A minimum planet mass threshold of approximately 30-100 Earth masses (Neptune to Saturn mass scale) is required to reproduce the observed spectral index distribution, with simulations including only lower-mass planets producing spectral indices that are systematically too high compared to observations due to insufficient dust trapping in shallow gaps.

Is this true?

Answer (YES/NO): NO